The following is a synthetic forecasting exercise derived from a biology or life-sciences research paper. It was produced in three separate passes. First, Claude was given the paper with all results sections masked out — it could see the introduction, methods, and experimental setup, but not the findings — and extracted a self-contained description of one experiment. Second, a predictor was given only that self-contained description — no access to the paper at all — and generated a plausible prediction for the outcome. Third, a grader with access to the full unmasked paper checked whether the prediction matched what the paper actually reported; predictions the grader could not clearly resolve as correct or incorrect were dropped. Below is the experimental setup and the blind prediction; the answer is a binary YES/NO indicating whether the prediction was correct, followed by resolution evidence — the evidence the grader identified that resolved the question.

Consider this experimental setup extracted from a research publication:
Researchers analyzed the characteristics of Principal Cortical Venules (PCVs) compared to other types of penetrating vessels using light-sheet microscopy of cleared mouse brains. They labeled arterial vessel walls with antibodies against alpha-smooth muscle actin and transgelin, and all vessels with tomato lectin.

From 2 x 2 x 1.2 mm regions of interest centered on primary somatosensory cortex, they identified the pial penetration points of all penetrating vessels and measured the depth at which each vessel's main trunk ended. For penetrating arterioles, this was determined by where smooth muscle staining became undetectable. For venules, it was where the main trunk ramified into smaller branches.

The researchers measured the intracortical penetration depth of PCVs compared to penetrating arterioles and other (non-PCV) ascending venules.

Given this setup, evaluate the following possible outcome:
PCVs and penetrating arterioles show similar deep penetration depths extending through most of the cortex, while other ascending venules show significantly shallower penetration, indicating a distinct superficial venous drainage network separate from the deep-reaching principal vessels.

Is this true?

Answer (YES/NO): NO